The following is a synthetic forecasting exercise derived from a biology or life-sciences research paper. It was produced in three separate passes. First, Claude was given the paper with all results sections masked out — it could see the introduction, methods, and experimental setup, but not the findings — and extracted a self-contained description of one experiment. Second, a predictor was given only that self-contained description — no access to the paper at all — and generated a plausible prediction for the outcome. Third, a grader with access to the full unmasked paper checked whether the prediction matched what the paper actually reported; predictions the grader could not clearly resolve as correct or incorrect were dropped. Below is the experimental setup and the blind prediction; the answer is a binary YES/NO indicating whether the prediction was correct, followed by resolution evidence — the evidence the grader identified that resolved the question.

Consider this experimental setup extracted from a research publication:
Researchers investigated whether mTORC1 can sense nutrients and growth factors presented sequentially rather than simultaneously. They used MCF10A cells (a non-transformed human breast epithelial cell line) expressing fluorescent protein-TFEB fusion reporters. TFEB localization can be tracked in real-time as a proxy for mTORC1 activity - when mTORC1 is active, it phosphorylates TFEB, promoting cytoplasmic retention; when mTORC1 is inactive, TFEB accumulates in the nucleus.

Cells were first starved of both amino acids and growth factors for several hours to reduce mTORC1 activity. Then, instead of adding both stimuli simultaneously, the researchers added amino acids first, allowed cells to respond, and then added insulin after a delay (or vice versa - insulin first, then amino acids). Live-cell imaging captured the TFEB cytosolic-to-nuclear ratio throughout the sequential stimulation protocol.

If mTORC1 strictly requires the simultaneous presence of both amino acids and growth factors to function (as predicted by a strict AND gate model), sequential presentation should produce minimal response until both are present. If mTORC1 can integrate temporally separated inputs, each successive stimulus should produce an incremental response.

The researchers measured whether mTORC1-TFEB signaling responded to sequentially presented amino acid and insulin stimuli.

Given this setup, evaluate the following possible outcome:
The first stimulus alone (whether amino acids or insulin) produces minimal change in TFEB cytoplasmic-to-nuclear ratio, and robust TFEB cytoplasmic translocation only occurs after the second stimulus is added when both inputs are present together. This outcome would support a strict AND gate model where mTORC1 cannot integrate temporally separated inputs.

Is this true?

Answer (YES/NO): NO